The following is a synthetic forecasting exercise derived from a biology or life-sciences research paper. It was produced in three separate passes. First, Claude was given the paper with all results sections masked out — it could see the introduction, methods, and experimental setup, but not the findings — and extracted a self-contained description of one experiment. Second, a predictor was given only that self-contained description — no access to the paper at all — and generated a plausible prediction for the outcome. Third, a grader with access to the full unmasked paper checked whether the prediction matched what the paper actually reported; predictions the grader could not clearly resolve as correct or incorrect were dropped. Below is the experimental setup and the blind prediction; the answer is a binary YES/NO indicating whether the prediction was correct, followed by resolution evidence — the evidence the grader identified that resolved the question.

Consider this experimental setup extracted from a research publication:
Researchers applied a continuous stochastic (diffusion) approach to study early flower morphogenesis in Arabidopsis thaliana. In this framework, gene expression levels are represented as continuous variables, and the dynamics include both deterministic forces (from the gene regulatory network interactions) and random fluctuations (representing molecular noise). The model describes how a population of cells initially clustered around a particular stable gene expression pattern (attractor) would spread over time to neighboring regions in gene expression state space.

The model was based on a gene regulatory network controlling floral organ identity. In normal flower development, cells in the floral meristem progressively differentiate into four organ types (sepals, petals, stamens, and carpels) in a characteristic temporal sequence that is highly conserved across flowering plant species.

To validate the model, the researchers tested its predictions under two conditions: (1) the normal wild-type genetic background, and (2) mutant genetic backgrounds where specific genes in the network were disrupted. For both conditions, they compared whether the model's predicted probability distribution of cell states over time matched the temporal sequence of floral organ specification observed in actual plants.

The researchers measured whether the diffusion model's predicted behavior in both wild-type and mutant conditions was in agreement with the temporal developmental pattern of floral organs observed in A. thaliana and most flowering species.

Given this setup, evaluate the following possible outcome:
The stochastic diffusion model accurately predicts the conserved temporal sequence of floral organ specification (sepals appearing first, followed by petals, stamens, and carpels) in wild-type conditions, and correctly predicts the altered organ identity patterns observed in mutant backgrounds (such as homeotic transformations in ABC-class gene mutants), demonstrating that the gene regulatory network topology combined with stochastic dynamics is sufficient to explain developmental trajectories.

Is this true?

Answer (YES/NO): NO